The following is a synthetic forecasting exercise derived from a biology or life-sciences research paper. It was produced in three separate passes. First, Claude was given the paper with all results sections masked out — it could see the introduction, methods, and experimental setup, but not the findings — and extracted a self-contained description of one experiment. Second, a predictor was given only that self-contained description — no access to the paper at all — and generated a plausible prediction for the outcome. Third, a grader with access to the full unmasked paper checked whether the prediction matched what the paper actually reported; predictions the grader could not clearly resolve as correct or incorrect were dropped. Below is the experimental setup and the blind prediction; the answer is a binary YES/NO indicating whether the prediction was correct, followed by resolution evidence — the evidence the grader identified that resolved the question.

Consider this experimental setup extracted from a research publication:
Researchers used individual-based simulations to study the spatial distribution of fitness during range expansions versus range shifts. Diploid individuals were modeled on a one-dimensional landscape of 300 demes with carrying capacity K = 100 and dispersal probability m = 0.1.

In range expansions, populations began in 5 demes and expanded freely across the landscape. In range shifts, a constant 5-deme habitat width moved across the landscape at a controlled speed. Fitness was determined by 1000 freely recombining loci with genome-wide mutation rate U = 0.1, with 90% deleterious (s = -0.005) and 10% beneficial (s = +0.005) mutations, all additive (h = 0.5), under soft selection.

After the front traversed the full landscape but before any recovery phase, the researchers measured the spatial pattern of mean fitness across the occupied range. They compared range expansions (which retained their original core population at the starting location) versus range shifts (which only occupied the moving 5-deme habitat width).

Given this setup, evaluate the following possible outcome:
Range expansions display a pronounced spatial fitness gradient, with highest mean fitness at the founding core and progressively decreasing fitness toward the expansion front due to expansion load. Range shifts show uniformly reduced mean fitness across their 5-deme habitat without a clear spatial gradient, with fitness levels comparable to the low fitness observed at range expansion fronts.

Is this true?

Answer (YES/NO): NO